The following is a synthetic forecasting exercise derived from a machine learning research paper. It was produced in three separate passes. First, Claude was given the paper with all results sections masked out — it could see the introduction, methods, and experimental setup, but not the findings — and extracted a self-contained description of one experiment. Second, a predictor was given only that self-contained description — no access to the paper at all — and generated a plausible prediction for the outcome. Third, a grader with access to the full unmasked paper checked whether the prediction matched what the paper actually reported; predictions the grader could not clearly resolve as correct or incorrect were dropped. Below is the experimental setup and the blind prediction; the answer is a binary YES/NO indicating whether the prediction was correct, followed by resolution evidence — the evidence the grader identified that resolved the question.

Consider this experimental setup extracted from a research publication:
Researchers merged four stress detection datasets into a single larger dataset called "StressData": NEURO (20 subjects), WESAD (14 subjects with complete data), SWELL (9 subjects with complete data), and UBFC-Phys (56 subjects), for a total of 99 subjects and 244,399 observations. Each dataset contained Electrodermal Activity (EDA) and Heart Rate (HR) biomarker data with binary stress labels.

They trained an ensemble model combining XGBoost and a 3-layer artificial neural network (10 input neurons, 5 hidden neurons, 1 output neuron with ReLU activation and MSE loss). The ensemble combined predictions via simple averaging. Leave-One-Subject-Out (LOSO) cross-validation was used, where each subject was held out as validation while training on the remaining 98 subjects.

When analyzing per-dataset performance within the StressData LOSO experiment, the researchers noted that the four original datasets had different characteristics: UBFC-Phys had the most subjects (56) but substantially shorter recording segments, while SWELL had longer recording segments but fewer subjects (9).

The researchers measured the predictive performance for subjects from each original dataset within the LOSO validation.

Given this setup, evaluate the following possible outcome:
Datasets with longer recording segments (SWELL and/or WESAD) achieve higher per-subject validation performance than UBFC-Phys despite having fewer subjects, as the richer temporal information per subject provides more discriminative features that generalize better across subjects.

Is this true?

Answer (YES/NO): NO